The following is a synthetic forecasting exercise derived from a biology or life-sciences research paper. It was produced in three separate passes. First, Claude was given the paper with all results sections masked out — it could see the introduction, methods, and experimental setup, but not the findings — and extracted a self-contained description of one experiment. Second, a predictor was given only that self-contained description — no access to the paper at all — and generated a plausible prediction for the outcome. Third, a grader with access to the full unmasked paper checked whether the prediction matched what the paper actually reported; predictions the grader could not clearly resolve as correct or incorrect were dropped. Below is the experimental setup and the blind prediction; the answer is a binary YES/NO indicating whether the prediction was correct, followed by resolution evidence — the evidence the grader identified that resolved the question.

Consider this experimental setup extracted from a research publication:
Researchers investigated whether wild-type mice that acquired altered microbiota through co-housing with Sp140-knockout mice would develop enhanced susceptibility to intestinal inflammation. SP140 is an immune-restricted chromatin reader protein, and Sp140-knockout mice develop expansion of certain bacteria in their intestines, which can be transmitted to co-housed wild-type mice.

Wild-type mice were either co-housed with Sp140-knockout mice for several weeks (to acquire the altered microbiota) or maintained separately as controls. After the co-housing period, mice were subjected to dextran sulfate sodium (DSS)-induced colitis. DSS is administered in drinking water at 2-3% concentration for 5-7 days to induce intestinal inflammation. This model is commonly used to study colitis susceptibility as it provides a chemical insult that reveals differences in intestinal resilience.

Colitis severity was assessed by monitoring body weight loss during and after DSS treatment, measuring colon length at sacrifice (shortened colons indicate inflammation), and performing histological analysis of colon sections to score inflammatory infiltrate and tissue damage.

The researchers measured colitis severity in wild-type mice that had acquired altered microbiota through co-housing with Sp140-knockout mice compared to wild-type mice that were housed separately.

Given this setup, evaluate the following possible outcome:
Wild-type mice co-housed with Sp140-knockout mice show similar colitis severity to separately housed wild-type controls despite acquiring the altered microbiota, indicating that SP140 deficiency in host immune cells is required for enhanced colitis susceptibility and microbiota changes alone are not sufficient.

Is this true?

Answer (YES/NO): NO